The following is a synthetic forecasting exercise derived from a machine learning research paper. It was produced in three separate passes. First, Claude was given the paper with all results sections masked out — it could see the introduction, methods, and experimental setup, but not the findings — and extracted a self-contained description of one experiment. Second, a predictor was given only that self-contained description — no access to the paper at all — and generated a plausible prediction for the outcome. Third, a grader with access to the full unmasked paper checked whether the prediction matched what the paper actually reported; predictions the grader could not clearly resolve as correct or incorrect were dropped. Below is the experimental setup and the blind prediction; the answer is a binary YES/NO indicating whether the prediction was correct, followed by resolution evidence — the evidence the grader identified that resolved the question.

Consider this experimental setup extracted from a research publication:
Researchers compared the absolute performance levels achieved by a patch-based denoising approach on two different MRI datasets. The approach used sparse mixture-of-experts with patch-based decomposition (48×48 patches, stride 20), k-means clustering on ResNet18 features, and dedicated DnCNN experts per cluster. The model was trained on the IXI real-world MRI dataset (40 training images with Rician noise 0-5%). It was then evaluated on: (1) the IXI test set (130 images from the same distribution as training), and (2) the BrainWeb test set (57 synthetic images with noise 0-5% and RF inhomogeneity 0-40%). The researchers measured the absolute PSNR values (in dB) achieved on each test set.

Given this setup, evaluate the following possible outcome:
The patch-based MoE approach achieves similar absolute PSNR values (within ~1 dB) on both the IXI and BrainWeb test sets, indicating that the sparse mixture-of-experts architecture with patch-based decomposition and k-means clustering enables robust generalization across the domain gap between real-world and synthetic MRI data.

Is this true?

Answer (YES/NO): NO